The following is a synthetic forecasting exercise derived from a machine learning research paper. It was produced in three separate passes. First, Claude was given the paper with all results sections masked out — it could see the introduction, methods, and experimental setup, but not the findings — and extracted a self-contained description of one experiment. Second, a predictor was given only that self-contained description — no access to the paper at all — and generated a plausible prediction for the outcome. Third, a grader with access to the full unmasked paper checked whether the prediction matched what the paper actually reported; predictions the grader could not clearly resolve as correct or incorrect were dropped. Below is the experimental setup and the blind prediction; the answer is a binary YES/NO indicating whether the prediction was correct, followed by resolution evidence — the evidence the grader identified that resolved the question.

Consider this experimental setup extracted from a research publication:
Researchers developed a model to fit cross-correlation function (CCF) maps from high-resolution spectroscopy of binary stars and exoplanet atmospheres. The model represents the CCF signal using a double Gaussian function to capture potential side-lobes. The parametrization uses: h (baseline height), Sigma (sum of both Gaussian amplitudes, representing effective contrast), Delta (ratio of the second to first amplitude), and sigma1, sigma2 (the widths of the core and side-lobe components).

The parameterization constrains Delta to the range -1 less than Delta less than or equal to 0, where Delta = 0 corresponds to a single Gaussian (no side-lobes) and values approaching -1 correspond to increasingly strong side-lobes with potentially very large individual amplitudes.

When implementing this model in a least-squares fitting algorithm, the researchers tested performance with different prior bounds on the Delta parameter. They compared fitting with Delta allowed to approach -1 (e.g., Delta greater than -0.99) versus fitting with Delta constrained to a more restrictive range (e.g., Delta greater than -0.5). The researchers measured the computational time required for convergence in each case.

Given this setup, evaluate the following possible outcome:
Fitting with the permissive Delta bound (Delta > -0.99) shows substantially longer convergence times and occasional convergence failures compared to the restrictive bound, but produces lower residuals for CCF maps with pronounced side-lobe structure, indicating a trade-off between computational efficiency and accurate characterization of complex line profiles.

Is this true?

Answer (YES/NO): NO